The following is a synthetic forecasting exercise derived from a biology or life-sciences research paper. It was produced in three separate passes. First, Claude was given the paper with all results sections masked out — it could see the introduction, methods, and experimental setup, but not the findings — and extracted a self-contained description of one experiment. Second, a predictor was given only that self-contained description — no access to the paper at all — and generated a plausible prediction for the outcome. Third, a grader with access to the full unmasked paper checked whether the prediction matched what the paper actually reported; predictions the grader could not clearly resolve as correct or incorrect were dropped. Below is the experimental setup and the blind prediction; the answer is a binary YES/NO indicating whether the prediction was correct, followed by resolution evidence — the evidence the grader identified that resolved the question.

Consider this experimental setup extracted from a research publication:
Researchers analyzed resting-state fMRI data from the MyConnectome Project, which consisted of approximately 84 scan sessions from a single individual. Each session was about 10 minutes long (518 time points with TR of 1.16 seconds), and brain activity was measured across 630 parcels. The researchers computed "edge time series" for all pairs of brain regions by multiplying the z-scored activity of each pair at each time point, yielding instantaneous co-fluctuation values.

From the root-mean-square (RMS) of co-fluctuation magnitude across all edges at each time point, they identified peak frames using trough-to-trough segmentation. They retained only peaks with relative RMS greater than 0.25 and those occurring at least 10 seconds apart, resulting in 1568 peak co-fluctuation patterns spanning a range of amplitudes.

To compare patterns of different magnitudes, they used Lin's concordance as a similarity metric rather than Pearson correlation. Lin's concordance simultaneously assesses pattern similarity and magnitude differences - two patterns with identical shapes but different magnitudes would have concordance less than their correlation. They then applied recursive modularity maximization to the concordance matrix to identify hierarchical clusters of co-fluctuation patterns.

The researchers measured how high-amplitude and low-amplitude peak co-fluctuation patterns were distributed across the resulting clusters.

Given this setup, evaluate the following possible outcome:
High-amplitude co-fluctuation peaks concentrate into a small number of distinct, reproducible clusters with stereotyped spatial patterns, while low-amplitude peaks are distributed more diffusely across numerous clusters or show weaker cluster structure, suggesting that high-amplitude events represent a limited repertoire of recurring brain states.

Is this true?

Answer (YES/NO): YES